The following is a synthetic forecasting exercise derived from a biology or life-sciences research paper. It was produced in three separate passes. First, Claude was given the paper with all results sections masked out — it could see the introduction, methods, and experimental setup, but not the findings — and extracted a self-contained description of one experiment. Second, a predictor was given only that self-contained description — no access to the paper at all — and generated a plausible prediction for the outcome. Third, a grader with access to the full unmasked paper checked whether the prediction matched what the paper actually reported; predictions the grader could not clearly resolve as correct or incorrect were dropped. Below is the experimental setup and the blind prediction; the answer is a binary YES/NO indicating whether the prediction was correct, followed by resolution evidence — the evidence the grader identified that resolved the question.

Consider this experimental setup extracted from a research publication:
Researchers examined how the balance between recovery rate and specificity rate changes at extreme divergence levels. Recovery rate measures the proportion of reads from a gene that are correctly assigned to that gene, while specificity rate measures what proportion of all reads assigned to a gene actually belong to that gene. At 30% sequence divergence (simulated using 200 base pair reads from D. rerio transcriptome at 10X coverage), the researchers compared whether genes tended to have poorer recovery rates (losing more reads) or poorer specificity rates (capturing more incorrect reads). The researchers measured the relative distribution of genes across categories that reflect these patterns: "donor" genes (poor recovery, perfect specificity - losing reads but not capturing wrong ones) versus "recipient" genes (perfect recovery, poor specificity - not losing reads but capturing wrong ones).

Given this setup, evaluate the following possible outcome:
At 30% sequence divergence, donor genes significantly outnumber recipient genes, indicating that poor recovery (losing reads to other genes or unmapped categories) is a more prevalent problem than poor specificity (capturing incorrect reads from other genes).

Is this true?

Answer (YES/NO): YES